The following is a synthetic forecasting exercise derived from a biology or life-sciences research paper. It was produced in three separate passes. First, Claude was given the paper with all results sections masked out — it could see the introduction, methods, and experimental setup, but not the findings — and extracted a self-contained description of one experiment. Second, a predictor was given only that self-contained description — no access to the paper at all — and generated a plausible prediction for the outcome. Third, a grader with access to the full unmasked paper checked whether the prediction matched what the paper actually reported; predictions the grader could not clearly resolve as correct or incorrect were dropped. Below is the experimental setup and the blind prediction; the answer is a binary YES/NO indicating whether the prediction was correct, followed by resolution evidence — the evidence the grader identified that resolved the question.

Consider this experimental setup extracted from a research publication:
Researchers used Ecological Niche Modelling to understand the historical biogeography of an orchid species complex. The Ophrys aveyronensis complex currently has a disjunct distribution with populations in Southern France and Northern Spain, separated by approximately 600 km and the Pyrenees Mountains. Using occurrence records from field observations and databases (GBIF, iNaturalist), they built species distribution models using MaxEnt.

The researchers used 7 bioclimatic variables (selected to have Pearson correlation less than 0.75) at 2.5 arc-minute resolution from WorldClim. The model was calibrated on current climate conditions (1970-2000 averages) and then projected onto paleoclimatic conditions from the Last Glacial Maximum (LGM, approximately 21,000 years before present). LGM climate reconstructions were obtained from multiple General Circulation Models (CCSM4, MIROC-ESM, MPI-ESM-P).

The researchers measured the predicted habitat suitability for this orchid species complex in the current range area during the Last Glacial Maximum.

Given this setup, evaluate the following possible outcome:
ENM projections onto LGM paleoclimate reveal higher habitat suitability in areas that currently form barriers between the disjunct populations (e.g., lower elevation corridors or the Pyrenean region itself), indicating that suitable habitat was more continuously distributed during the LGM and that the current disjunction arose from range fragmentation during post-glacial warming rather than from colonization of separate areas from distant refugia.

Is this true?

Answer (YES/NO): NO